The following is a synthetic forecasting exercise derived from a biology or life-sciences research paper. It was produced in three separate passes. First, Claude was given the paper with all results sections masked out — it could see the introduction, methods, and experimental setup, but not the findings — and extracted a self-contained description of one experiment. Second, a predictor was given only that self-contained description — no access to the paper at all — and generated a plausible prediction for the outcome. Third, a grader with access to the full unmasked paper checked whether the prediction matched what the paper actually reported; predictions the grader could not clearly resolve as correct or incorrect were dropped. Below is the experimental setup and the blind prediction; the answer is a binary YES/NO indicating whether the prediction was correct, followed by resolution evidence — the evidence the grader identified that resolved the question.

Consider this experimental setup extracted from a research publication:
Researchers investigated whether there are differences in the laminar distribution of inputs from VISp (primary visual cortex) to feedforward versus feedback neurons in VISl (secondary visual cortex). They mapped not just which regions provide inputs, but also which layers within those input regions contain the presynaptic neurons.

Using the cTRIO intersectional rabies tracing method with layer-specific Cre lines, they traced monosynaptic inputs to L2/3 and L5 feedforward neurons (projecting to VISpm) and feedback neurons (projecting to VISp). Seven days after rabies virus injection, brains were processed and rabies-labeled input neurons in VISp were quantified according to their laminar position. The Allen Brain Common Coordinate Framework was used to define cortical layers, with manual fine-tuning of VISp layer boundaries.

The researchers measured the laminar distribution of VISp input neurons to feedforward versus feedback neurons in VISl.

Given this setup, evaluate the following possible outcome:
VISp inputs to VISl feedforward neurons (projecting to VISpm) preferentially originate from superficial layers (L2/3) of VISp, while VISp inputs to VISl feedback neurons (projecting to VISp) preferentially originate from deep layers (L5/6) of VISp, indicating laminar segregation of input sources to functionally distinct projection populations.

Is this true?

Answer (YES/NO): NO